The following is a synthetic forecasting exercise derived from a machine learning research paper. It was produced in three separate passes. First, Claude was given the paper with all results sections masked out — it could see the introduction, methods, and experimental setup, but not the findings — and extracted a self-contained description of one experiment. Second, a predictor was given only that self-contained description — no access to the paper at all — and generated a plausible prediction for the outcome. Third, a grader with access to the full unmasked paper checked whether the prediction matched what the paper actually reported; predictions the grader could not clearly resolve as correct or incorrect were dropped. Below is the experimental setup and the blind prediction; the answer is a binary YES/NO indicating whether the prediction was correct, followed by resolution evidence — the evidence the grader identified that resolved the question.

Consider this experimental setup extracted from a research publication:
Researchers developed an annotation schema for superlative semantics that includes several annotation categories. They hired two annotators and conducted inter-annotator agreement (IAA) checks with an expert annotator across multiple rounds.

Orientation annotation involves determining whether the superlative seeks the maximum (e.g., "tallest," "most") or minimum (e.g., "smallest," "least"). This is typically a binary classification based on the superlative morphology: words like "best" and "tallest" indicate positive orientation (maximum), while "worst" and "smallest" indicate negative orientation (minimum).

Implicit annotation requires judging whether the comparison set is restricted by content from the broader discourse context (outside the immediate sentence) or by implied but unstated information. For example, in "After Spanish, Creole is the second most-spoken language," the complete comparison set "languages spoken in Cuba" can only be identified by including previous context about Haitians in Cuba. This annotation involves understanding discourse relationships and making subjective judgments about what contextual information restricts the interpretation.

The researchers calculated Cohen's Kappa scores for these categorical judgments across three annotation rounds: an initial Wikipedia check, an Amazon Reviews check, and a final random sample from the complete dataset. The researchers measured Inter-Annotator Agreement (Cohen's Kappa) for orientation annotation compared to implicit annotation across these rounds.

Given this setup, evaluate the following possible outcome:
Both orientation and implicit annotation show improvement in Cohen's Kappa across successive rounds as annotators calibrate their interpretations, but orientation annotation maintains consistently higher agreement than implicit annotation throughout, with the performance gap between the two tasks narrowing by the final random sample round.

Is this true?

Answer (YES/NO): NO